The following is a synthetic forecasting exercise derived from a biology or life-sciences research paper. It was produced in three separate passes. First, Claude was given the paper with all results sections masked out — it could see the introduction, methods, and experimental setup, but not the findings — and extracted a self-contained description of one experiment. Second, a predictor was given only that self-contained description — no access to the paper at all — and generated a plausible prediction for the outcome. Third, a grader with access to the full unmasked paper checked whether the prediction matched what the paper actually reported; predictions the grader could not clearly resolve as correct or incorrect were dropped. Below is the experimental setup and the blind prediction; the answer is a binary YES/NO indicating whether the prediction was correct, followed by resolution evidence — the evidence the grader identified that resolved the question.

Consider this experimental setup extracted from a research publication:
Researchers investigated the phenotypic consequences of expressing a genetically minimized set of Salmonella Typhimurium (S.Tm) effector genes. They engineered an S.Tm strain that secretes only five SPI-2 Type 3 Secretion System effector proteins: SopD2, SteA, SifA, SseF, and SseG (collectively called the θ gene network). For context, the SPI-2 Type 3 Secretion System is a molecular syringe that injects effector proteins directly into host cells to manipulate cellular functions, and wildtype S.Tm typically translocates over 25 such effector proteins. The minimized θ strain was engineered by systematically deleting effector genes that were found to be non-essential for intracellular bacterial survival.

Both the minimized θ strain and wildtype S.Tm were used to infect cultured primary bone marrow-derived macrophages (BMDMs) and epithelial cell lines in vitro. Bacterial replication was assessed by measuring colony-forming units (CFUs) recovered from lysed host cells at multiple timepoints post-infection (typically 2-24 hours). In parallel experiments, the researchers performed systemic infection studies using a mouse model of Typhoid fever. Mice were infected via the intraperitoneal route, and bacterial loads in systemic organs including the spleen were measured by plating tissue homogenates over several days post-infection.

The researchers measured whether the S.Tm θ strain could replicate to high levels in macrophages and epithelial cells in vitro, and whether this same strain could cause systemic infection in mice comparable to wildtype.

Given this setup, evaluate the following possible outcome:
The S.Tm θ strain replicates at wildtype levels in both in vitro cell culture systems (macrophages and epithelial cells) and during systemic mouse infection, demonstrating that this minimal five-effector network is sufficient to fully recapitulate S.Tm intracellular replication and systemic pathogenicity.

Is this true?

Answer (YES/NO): NO